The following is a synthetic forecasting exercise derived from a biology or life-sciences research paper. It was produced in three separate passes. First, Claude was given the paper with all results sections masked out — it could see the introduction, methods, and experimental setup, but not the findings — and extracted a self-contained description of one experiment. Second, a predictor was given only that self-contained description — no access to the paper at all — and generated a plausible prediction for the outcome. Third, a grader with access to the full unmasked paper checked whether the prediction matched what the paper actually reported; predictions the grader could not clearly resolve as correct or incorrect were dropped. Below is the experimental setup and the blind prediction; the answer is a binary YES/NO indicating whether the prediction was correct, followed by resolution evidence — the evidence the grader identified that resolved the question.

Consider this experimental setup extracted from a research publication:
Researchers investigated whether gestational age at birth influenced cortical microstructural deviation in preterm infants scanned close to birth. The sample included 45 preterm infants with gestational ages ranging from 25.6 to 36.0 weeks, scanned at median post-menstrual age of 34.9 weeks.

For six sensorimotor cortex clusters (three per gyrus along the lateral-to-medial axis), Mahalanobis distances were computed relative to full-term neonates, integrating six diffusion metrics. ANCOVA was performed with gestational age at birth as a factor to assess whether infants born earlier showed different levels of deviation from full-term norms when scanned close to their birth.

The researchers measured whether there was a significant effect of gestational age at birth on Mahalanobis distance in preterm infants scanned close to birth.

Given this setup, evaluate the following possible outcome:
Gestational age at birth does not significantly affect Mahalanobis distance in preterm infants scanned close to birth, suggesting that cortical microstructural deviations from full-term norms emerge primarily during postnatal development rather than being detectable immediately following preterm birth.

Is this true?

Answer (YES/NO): NO